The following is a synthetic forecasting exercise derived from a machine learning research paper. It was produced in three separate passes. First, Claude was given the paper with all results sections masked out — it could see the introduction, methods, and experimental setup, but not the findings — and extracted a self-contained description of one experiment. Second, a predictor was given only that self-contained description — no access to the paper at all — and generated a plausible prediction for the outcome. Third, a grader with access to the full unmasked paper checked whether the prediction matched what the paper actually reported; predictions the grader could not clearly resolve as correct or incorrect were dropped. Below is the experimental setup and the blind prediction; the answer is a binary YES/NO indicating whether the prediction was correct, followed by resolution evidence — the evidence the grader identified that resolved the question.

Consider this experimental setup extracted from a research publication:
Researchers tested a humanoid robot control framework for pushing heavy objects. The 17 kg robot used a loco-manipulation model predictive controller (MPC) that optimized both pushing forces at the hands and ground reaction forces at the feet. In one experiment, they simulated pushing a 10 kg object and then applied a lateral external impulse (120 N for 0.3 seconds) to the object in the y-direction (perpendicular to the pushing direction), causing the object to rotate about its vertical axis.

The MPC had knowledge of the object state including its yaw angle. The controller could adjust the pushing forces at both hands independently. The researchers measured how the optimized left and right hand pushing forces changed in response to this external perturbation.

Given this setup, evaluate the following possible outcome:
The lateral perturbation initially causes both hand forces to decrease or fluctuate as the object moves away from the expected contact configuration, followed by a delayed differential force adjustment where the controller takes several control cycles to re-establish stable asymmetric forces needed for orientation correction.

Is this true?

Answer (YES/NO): NO